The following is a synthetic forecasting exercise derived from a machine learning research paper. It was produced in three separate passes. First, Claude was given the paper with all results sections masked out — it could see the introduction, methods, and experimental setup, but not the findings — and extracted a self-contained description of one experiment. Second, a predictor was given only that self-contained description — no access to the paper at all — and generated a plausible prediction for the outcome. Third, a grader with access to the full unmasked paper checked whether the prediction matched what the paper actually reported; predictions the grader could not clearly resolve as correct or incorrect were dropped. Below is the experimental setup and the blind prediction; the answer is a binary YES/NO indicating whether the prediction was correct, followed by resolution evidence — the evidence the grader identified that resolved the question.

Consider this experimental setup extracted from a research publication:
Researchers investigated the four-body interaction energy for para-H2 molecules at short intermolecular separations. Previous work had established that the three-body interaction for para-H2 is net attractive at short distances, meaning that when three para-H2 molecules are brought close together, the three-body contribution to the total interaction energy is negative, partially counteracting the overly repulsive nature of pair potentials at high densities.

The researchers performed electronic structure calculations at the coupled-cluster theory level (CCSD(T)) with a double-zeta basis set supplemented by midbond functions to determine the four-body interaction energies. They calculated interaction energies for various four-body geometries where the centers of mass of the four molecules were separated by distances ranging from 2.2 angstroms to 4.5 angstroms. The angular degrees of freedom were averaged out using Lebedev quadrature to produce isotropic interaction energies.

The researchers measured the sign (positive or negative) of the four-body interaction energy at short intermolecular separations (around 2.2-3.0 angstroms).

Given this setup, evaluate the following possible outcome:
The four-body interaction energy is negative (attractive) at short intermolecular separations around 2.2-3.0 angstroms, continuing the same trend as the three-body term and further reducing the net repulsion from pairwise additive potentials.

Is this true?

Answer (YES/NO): NO